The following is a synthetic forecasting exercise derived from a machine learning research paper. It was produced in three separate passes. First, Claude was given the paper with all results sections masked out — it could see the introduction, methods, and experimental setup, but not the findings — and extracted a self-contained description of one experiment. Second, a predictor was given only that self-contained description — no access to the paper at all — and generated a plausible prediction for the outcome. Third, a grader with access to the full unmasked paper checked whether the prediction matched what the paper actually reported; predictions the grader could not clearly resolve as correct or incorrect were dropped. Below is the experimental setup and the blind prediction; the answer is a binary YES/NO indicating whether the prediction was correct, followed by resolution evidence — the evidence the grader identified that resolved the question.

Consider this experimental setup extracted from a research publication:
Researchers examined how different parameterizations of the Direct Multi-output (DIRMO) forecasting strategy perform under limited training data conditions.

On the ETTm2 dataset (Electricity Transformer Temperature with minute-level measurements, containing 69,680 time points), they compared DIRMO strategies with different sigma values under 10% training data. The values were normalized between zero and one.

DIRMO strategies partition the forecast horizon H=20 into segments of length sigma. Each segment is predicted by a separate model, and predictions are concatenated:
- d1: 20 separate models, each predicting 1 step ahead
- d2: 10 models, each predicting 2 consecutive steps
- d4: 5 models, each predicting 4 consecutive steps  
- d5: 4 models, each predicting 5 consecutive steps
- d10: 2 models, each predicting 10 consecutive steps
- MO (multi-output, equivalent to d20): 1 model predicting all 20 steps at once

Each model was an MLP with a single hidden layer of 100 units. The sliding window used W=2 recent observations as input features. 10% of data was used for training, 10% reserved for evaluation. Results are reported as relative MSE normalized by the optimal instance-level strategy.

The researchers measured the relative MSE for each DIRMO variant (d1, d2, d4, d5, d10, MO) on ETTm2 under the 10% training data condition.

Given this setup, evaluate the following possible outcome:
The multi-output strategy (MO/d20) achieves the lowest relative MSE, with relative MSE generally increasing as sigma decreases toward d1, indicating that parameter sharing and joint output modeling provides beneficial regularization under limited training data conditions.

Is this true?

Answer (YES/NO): NO